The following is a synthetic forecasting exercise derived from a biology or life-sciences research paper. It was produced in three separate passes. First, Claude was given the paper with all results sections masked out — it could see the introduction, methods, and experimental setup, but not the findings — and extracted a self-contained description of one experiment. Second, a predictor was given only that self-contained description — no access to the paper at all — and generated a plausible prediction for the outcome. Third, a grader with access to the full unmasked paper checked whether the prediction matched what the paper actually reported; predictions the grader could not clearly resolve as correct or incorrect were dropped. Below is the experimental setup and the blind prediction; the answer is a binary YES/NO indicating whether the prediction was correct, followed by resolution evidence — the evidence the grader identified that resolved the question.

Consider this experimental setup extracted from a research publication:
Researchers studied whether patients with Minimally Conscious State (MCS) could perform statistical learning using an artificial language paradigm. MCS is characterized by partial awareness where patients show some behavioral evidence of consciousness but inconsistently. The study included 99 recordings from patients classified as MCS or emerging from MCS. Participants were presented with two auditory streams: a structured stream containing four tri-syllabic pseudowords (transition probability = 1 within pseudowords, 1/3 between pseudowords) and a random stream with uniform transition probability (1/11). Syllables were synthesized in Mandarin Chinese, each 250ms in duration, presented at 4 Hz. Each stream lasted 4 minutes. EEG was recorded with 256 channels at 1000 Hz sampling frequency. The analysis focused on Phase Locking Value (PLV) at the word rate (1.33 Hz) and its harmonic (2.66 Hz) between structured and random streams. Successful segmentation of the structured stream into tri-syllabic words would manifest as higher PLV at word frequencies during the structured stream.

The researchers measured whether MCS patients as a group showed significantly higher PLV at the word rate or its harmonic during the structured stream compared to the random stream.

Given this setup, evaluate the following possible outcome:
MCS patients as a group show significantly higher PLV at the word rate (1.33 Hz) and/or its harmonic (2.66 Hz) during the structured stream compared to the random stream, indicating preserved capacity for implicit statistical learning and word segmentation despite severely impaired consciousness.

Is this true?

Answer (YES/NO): YES